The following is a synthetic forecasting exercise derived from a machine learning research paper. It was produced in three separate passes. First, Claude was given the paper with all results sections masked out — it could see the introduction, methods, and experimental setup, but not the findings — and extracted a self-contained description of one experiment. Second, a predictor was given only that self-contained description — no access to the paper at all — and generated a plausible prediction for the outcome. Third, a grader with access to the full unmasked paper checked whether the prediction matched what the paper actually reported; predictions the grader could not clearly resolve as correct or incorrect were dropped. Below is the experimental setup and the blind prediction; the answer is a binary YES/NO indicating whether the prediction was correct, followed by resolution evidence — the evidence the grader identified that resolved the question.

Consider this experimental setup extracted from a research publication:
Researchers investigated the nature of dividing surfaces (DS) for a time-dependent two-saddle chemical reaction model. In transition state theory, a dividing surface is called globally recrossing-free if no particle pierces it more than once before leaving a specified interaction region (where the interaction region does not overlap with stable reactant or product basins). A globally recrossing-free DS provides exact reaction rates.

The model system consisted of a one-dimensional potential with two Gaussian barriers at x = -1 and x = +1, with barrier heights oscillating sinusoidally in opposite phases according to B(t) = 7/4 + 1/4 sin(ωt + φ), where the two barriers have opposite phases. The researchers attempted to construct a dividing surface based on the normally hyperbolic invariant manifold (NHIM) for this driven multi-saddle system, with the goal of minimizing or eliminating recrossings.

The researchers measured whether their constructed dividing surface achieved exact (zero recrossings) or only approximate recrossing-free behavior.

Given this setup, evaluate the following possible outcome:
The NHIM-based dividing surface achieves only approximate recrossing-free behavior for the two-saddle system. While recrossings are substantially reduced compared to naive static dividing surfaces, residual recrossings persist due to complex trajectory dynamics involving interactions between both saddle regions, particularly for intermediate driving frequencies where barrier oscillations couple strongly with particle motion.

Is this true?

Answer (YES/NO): YES